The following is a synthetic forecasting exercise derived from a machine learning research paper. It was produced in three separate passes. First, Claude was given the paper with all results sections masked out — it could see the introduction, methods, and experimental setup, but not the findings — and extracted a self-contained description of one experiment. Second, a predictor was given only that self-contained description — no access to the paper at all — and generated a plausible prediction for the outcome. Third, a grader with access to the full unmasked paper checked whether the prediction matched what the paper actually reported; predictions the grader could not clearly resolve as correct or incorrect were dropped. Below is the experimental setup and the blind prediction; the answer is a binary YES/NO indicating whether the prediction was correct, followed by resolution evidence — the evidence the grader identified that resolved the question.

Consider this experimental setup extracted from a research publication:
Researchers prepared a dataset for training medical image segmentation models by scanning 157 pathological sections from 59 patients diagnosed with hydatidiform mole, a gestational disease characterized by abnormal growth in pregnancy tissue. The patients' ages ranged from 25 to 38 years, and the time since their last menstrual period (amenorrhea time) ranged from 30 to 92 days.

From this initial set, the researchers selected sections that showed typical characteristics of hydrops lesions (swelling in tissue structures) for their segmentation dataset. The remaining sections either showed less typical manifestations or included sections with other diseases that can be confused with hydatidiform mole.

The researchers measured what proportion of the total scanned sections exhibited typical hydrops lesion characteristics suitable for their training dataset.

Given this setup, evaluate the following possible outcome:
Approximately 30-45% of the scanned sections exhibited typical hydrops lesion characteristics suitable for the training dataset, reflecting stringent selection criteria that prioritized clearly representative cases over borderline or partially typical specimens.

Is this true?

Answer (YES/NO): NO